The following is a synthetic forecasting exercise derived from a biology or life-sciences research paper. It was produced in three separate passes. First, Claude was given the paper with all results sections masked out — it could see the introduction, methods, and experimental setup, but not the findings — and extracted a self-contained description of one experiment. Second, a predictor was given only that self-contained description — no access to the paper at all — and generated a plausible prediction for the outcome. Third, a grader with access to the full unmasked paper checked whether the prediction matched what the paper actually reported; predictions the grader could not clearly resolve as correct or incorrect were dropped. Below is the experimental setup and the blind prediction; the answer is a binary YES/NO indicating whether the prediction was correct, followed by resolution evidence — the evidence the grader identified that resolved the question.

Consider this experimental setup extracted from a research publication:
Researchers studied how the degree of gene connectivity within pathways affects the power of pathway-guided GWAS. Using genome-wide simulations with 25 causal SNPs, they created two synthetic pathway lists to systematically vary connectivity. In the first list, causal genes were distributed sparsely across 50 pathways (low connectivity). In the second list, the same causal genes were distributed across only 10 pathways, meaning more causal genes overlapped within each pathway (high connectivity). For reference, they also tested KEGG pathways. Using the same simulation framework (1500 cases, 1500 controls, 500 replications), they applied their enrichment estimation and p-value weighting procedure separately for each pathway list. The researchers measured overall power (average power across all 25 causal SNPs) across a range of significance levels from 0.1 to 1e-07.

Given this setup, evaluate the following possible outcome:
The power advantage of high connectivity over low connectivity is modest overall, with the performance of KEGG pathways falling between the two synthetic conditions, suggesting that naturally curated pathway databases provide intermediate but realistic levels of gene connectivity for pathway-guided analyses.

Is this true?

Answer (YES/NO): NO